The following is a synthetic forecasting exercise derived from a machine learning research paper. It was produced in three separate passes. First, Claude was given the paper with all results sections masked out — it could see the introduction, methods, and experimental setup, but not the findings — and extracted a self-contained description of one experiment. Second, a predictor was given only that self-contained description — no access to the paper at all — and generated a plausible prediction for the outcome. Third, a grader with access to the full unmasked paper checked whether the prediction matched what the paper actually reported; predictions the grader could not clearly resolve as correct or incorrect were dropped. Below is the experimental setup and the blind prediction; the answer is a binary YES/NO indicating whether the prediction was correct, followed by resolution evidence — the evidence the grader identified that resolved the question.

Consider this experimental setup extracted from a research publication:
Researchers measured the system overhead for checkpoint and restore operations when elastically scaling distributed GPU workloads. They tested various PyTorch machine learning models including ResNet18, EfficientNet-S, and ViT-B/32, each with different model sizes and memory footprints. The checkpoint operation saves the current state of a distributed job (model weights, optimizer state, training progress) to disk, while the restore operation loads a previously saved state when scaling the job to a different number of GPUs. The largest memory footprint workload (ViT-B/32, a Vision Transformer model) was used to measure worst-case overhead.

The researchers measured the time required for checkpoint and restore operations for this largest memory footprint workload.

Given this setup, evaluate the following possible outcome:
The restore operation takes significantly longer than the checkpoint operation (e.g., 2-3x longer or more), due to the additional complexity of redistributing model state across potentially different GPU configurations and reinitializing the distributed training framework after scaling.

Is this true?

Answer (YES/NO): NO